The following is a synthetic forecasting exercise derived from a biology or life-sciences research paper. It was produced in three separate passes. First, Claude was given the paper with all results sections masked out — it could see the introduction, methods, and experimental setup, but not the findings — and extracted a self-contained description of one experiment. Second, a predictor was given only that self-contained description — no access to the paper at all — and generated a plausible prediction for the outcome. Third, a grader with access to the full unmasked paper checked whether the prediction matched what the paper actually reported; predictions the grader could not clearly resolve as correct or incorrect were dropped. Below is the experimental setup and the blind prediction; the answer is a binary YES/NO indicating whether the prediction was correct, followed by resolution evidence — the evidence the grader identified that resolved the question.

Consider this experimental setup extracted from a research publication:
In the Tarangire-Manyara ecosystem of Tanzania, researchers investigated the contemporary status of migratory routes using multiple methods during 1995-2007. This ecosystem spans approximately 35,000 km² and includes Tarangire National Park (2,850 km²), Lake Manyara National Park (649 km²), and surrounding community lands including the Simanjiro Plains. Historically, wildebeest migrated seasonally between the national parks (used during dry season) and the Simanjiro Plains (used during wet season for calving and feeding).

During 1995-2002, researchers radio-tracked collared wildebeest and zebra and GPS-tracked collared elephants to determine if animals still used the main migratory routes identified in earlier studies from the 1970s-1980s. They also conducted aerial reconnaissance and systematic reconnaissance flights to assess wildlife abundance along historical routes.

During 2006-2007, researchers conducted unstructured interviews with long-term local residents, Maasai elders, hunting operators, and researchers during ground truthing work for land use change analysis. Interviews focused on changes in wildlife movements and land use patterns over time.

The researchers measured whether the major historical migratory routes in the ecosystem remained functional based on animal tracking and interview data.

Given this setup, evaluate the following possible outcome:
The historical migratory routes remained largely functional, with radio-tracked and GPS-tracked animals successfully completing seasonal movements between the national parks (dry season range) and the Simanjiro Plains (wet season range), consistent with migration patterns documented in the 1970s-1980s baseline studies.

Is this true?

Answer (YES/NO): YES